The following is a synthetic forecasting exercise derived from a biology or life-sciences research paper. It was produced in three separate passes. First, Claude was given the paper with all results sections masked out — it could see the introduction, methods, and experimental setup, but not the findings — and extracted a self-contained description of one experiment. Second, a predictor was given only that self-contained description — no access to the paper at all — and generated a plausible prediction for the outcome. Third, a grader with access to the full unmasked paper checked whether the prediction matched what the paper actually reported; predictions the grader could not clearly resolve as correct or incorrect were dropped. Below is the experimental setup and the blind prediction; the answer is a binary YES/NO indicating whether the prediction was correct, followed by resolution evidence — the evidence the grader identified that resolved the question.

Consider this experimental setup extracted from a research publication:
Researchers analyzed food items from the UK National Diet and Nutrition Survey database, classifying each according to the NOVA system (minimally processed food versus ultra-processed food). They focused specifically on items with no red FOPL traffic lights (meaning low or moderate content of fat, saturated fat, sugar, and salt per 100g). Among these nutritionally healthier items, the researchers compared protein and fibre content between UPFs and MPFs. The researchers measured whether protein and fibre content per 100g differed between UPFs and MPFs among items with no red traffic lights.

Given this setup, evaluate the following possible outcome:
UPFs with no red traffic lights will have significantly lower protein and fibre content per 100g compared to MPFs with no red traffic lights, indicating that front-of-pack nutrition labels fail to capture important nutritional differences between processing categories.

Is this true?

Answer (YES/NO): NO